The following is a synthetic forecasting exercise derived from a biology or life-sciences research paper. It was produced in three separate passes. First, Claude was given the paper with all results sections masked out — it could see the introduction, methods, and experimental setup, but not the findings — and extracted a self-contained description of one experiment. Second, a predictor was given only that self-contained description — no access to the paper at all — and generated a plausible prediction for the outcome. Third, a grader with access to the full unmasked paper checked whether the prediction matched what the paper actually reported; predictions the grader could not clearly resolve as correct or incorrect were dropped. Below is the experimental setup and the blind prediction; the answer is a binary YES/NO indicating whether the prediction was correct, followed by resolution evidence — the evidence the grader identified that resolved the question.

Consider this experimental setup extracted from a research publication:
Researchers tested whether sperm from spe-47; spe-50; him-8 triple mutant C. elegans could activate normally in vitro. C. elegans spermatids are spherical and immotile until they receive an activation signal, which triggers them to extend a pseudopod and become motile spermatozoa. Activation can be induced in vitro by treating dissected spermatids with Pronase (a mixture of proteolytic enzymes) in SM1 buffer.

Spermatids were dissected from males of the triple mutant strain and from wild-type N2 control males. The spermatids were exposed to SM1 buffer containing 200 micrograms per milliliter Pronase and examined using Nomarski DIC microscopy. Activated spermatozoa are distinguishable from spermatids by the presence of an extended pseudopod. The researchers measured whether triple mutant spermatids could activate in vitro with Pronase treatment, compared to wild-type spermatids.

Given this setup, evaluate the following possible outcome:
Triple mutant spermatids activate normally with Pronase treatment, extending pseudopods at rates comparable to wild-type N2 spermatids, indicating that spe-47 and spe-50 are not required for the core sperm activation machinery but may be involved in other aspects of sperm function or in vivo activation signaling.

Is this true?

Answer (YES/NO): NO